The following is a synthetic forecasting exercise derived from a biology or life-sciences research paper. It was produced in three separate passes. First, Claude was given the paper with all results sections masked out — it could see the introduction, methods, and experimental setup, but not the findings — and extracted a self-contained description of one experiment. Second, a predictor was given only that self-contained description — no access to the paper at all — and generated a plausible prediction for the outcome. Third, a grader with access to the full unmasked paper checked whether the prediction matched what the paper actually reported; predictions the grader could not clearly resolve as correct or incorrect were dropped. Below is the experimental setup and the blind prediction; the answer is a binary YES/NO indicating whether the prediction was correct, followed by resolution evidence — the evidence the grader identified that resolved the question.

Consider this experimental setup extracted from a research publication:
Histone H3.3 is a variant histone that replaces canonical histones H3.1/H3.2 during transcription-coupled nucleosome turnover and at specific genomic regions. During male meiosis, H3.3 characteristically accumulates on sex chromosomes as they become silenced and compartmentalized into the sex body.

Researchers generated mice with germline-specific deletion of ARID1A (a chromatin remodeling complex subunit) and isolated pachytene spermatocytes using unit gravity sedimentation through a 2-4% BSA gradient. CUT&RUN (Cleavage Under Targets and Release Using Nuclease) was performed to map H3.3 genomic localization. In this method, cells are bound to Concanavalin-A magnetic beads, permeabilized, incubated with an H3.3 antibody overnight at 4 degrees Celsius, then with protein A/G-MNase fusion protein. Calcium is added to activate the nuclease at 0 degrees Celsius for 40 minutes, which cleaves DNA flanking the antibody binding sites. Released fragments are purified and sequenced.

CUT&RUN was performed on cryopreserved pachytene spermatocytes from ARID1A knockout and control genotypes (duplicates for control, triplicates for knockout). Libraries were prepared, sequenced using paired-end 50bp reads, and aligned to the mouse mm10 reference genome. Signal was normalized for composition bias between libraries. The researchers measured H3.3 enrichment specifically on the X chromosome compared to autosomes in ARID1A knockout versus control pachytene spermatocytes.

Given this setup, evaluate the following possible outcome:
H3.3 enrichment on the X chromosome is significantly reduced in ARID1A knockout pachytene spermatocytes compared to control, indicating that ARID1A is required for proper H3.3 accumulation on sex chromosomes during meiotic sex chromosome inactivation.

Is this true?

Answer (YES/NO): YES